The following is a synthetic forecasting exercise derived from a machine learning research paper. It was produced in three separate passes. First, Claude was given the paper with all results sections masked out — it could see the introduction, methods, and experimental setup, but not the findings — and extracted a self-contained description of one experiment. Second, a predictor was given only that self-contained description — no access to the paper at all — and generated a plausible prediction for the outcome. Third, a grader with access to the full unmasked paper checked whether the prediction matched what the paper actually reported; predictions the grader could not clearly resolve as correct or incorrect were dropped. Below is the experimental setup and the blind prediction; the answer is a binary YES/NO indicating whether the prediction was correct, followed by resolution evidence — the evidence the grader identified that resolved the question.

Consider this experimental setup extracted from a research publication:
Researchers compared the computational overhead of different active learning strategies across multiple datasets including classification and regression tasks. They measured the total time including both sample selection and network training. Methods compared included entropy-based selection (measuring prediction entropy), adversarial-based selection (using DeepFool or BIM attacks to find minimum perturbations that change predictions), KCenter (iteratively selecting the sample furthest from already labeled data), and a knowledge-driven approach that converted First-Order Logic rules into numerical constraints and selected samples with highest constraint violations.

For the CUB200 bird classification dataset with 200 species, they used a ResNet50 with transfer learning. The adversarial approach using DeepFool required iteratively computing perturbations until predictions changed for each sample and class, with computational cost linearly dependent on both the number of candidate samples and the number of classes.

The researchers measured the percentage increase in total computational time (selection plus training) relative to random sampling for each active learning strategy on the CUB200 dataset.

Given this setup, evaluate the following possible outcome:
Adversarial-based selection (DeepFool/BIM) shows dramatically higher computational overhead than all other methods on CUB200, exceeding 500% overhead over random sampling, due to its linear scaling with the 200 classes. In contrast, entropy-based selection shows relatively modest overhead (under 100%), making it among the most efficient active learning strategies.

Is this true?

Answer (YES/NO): NO